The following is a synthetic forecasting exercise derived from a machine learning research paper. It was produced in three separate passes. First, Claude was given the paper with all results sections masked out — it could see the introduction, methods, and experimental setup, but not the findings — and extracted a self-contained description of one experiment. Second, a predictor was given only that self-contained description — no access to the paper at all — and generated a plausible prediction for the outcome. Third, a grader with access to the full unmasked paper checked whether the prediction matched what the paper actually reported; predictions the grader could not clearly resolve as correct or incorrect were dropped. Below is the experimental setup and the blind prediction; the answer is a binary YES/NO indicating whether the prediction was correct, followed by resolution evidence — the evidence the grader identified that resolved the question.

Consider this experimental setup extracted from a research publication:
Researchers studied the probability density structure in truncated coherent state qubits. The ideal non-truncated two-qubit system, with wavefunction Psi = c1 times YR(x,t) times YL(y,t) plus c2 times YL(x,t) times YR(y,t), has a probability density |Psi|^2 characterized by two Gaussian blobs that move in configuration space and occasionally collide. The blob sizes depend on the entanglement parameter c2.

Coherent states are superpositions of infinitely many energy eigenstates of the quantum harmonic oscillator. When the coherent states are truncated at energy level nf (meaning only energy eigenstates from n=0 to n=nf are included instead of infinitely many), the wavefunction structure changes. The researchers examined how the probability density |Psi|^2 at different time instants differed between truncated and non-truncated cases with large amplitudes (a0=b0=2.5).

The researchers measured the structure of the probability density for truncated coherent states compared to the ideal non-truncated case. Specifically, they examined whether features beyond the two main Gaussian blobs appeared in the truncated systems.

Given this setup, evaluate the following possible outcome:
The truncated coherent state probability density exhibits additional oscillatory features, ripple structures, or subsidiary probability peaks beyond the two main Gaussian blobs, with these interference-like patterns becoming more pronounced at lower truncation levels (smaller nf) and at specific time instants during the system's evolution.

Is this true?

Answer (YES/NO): YES